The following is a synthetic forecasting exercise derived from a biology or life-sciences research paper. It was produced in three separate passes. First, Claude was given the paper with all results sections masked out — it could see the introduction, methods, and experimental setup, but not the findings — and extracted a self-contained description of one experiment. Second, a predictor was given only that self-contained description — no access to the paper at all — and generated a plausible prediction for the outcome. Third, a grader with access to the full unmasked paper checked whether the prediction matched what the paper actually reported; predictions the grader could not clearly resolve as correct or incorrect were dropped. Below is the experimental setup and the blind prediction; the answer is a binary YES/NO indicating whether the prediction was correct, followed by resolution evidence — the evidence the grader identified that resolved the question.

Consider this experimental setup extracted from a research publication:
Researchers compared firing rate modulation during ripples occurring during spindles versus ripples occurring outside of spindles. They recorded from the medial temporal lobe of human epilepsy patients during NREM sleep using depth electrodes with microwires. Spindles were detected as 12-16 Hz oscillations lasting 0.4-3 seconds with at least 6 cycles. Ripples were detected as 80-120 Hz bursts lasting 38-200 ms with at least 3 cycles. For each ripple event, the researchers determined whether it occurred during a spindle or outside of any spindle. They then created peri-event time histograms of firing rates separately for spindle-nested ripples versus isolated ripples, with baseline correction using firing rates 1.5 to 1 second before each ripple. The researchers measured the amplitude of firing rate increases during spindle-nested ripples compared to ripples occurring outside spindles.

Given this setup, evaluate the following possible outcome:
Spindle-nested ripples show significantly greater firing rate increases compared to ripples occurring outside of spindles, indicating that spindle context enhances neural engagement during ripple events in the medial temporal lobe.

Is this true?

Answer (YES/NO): YES